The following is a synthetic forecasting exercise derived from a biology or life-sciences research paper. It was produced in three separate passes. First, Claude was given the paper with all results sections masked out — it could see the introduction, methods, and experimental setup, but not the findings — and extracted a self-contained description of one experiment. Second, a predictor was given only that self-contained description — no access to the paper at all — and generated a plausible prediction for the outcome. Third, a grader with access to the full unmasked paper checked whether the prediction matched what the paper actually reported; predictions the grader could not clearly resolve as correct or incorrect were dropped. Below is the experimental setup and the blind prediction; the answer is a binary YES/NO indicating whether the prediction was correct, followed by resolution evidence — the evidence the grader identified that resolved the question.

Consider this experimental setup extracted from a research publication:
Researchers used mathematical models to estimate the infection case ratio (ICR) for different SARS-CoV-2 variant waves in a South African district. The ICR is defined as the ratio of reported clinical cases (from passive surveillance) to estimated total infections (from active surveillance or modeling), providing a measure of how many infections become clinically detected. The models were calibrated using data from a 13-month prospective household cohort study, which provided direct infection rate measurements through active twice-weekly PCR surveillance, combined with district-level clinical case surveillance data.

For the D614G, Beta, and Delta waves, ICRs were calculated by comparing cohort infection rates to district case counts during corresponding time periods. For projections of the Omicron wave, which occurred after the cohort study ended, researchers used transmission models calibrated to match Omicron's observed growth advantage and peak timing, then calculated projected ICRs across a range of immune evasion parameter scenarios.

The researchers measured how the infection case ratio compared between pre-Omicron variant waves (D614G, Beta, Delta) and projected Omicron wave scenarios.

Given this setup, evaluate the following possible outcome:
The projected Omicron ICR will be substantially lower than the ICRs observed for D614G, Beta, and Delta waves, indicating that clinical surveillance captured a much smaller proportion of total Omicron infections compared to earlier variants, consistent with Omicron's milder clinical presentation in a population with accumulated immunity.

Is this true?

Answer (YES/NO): YES